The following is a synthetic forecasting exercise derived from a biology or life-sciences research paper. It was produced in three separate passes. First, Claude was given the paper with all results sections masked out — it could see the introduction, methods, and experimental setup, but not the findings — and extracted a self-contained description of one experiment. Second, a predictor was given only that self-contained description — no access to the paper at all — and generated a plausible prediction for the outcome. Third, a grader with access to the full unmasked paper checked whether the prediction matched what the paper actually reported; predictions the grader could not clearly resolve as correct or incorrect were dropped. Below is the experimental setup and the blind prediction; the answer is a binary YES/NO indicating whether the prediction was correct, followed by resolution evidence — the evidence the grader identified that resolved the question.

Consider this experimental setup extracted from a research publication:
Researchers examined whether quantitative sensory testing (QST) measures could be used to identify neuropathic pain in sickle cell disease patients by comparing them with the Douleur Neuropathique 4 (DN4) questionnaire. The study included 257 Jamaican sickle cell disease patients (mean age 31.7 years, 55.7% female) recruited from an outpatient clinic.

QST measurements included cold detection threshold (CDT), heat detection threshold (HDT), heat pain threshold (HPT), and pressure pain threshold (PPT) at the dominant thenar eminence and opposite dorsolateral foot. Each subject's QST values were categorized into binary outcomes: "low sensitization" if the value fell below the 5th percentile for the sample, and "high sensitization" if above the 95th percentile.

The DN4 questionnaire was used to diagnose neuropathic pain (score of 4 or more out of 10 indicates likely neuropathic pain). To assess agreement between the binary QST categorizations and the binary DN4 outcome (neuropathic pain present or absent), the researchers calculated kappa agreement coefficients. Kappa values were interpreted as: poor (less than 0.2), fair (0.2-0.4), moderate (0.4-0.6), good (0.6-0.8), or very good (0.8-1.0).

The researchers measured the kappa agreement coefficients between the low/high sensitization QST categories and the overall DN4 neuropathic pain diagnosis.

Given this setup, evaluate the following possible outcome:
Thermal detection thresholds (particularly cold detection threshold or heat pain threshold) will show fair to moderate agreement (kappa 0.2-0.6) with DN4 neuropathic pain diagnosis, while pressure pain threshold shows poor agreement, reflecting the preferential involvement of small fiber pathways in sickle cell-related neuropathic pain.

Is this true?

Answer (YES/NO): NO